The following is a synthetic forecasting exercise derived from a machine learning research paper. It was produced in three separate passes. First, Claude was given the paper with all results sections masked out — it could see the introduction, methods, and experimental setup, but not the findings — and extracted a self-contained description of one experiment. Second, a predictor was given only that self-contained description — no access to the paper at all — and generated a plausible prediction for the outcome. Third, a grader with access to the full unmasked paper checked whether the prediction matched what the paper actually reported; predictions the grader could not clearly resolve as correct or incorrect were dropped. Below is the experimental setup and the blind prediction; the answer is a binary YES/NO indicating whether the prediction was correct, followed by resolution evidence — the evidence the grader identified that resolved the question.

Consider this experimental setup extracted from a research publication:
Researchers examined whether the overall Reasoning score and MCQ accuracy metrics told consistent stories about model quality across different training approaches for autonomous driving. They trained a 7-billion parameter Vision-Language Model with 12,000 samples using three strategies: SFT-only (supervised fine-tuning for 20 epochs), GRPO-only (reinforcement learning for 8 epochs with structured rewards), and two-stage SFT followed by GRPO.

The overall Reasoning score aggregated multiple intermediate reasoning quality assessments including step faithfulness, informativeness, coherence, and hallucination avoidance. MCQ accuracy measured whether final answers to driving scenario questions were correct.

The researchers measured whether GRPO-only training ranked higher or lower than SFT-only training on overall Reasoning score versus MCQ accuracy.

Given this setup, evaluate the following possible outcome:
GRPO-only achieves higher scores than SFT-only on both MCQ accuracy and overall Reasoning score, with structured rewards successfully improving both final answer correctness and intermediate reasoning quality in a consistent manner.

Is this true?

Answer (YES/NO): NO